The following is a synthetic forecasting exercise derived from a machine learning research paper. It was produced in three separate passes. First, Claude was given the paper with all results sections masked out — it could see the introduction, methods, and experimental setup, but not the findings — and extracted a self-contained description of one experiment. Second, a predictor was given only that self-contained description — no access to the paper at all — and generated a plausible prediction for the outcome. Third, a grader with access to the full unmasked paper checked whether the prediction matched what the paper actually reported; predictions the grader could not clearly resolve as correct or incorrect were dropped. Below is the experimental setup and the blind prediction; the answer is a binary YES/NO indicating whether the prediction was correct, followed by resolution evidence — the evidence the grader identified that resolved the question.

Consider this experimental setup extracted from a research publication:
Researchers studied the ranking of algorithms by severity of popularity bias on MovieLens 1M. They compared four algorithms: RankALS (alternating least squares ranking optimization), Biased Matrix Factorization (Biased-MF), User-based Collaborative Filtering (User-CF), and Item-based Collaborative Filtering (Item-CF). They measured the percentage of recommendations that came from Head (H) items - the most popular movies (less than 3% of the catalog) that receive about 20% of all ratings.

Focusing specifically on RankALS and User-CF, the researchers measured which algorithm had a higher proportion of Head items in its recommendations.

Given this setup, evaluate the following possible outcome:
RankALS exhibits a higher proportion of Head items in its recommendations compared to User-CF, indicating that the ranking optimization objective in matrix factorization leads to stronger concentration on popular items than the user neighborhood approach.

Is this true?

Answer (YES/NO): NO